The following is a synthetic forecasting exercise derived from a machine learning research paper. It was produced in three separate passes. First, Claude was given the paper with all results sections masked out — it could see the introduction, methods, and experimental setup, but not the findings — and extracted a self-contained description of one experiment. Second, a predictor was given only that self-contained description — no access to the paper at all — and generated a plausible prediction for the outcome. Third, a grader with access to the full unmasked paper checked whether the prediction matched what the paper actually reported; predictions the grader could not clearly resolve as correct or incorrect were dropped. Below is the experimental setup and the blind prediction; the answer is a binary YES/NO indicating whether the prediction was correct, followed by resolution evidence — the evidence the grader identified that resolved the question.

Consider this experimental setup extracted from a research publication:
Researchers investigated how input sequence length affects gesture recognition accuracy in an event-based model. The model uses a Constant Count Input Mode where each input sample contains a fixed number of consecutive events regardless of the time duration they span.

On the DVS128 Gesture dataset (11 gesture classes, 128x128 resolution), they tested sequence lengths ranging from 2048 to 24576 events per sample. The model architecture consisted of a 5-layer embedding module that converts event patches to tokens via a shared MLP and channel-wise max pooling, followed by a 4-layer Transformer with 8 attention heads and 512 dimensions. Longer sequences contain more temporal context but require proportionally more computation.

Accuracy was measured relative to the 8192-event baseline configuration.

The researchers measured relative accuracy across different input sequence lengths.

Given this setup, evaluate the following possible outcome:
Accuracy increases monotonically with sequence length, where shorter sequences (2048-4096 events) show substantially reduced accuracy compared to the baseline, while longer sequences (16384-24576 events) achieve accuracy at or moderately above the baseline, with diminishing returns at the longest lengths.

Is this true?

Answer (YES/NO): NO